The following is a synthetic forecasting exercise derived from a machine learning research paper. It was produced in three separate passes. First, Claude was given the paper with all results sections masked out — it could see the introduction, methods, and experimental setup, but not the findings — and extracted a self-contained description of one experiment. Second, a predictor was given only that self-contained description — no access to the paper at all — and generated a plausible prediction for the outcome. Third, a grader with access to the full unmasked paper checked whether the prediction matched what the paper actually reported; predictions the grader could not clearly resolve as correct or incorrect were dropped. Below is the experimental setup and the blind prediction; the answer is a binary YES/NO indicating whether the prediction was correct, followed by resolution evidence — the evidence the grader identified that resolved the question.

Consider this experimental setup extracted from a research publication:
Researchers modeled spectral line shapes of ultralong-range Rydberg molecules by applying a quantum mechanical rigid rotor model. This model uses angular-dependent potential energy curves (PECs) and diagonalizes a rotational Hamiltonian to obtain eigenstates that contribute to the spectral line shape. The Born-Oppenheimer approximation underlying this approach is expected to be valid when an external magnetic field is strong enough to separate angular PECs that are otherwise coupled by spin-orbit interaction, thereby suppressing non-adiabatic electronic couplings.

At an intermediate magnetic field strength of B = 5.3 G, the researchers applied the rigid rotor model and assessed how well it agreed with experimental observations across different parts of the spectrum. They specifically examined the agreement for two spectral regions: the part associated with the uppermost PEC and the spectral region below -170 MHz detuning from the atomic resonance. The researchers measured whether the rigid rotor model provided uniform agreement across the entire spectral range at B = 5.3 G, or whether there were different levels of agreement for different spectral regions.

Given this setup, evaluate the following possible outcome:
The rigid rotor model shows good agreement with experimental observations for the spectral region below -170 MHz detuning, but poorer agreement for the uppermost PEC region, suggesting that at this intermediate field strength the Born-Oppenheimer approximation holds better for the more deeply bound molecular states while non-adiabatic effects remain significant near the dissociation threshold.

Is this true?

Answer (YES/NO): NO